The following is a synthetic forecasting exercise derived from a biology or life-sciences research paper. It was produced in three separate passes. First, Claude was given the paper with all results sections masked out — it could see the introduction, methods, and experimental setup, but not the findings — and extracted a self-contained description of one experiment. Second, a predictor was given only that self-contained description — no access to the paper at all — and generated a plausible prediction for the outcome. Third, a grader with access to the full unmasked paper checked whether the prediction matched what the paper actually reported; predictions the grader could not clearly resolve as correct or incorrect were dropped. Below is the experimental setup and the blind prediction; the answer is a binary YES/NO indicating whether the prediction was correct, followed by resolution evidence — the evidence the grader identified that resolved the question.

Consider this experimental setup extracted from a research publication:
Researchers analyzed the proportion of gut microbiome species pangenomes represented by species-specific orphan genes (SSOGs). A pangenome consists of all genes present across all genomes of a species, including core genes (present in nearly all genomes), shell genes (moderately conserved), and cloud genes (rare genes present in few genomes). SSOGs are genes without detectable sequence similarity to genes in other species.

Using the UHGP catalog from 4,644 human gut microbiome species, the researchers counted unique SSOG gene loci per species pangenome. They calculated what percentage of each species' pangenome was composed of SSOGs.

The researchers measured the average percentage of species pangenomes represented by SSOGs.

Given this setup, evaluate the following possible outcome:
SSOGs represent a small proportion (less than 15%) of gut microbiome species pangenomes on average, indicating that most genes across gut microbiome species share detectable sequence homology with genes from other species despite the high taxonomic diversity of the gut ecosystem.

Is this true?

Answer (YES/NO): YES